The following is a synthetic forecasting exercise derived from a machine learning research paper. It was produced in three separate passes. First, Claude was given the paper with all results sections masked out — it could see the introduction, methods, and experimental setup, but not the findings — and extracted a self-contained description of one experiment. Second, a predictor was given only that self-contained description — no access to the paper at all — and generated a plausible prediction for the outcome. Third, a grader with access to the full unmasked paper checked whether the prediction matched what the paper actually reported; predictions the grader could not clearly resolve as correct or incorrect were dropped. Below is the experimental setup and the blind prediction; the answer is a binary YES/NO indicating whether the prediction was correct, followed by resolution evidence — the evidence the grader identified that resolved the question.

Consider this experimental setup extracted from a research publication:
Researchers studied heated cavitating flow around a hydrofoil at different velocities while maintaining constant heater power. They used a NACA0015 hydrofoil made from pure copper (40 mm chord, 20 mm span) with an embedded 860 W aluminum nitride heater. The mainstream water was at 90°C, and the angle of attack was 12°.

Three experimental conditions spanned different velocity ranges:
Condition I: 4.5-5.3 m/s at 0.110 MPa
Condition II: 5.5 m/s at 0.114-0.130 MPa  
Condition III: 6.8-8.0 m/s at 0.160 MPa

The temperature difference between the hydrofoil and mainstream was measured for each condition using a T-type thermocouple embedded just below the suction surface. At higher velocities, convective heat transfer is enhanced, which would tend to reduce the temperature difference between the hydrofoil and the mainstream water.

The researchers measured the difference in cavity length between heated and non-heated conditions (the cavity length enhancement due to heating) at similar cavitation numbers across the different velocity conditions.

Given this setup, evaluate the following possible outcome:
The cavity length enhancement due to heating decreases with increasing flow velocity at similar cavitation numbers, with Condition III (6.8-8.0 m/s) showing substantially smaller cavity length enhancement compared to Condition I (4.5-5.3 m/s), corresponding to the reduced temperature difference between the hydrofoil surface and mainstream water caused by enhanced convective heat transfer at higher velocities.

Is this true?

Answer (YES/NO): YES